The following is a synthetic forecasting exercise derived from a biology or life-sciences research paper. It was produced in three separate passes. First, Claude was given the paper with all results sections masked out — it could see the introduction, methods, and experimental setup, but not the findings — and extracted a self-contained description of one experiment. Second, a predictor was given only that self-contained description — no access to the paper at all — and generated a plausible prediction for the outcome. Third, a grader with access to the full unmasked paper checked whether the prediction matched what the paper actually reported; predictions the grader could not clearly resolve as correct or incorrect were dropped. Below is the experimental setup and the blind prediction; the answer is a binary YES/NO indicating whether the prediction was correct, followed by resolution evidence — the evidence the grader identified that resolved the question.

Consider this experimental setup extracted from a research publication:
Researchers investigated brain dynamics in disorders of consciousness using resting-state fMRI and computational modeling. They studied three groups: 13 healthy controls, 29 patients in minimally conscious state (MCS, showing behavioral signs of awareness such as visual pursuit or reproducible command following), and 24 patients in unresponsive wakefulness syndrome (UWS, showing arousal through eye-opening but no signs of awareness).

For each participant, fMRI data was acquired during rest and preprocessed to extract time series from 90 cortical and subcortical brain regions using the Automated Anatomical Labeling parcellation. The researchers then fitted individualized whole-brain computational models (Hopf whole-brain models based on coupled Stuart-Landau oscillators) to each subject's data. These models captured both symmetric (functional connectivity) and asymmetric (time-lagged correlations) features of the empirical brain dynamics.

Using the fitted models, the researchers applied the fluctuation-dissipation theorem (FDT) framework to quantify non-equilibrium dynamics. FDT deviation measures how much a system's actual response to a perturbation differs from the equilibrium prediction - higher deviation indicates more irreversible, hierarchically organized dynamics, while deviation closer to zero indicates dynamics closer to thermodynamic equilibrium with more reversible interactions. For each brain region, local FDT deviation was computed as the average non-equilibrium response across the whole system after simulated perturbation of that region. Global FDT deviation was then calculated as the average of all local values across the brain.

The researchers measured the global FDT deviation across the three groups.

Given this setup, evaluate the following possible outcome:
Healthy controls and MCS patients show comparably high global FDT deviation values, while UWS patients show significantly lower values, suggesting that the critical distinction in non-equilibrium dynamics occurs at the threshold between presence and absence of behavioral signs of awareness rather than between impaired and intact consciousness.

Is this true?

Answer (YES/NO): NO